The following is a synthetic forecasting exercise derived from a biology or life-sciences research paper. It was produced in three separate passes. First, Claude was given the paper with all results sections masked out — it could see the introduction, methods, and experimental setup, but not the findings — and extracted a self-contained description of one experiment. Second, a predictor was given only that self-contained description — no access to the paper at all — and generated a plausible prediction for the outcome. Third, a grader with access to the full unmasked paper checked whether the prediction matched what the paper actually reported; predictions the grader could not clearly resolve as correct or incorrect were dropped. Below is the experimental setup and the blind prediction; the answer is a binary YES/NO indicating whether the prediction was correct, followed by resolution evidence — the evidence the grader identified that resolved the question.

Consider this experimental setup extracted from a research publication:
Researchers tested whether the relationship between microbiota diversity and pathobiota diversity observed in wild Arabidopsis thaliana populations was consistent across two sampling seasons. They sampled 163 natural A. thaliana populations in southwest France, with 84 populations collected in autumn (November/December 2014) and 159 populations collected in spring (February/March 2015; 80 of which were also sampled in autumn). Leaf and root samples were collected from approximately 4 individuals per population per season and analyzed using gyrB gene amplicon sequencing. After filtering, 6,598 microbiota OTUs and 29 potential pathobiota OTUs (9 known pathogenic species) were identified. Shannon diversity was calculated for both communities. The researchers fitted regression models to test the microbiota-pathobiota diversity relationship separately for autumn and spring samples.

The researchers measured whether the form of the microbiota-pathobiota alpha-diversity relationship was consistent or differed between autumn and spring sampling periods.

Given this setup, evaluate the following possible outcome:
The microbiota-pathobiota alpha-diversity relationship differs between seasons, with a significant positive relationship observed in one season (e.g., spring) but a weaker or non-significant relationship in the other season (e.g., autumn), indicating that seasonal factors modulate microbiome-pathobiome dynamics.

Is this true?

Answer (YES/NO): NO